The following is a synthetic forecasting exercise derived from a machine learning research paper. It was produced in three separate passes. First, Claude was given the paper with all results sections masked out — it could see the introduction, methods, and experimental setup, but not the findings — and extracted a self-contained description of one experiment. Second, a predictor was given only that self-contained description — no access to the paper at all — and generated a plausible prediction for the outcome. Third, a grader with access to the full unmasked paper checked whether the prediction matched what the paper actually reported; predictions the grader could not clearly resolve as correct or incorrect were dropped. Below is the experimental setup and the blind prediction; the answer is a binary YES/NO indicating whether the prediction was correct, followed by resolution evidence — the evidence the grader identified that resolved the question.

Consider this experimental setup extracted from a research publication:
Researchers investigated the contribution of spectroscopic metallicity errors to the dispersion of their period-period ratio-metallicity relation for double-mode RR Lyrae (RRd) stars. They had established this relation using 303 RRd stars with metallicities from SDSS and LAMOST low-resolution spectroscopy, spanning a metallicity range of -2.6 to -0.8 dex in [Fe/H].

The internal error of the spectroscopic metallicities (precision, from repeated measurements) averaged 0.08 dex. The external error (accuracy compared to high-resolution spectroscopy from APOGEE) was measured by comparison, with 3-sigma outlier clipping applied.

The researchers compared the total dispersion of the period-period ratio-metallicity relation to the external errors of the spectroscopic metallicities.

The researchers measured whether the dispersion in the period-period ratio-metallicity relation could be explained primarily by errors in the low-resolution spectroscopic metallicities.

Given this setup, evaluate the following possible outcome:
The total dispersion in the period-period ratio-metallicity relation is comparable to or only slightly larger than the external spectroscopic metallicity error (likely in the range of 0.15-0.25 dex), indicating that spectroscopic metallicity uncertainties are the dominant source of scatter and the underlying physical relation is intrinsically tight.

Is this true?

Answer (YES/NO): YES